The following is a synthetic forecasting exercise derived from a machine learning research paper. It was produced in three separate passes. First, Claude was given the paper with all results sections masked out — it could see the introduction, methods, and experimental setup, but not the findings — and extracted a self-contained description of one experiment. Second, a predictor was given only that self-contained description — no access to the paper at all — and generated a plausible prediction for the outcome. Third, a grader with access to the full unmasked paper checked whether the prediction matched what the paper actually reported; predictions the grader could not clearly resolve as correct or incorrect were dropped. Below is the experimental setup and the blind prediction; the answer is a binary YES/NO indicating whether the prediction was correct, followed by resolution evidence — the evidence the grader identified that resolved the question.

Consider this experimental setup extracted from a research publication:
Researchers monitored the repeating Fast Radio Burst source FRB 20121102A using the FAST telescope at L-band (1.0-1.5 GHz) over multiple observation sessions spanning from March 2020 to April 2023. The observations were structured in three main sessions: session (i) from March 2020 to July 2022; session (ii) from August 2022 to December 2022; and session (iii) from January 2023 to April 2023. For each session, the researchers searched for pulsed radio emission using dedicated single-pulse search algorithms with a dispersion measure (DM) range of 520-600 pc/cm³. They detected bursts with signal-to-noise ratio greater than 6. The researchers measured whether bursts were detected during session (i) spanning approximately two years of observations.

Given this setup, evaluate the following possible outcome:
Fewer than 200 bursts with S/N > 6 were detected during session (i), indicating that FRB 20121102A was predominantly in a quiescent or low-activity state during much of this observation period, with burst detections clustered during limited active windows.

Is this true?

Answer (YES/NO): NO